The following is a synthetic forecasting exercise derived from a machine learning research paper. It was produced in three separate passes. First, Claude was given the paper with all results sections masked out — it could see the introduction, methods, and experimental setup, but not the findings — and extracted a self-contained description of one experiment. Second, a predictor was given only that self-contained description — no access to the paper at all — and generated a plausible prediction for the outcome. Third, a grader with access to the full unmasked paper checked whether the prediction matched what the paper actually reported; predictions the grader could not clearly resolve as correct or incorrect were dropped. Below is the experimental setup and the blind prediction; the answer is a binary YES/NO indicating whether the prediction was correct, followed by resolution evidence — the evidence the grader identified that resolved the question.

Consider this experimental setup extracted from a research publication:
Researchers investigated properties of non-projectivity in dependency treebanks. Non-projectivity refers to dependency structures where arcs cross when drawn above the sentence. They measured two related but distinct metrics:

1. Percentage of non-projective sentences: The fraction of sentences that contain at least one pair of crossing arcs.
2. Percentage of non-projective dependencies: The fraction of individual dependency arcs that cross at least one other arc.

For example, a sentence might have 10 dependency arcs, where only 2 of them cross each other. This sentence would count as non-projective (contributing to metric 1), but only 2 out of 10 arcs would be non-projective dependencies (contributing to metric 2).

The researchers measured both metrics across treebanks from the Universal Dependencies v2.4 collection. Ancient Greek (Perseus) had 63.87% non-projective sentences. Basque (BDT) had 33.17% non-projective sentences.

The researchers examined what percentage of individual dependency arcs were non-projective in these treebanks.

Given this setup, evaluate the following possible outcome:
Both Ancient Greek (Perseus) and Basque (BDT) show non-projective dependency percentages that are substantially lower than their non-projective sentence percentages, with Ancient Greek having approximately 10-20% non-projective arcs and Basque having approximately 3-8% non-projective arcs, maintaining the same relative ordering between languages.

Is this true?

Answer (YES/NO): YES